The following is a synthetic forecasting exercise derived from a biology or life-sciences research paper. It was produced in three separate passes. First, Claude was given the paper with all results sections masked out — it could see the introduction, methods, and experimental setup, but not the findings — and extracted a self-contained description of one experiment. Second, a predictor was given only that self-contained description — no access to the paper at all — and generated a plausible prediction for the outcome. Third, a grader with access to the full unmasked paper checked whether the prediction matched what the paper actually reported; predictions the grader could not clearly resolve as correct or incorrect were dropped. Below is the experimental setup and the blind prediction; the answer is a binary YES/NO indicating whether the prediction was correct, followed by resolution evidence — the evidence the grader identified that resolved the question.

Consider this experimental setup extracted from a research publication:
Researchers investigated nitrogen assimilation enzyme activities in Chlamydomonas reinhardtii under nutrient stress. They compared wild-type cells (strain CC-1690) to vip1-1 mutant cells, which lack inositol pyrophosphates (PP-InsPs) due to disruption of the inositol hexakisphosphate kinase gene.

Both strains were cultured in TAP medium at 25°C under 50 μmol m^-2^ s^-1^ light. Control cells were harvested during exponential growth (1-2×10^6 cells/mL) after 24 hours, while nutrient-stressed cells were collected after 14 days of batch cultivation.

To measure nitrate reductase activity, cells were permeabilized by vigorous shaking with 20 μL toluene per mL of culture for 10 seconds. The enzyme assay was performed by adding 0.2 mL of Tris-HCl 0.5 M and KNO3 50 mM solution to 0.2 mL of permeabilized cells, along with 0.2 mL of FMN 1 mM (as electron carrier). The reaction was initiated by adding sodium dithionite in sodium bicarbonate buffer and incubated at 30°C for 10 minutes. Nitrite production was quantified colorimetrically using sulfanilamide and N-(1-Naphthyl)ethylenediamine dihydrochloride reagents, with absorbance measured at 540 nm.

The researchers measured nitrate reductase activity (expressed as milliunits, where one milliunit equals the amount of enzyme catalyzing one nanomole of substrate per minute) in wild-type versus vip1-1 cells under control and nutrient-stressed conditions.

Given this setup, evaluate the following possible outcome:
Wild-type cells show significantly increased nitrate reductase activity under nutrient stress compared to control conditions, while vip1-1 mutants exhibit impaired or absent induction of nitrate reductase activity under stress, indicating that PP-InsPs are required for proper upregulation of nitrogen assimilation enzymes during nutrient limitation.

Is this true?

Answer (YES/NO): YES